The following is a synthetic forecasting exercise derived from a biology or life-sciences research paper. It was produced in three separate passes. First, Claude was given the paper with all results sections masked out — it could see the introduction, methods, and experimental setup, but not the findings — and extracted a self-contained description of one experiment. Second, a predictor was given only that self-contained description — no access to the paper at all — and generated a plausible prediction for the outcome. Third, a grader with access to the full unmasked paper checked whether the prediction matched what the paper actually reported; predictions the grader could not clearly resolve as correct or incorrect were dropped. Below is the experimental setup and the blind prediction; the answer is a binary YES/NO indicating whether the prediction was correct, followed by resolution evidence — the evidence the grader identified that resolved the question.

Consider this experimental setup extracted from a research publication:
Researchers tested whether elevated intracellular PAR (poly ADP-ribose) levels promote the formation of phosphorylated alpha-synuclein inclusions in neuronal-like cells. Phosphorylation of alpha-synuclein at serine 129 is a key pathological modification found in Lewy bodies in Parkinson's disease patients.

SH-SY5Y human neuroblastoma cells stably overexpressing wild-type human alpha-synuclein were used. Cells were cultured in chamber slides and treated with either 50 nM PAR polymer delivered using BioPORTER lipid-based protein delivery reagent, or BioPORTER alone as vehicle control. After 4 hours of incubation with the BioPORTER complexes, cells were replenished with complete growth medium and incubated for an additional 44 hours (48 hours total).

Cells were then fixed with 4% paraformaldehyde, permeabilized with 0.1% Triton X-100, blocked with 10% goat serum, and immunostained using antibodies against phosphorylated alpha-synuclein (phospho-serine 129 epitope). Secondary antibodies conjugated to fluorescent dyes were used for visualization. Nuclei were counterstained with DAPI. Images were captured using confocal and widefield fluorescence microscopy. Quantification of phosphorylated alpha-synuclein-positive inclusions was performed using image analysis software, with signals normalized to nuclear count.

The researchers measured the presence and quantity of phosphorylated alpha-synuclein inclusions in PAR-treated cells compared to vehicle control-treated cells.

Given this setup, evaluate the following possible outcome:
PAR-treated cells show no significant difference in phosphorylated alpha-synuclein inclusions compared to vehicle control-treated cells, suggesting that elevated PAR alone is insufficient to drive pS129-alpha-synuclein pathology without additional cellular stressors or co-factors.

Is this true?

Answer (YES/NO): NO